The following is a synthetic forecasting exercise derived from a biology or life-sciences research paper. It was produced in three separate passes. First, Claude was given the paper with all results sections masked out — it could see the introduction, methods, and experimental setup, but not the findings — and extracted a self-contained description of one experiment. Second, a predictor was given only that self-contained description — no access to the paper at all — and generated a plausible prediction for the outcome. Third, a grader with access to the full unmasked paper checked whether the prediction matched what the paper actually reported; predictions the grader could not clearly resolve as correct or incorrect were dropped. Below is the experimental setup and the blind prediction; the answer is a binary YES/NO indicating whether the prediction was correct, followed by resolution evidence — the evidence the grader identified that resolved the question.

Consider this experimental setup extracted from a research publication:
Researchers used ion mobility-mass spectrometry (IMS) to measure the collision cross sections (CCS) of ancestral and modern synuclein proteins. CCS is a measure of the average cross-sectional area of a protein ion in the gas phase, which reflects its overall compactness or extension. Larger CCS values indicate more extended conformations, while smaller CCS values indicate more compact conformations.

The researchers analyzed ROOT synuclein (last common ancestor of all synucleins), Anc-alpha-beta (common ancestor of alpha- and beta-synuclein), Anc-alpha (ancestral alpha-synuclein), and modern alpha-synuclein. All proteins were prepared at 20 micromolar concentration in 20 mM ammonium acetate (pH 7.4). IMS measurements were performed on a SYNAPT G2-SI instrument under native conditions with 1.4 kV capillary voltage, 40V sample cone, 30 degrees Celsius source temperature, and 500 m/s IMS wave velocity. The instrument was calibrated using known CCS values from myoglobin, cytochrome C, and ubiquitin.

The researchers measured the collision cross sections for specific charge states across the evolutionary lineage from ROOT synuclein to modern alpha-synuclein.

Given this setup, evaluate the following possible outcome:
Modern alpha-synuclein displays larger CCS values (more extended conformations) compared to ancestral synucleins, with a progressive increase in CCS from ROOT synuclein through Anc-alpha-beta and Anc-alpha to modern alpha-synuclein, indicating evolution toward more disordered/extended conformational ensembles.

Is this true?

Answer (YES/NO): NO